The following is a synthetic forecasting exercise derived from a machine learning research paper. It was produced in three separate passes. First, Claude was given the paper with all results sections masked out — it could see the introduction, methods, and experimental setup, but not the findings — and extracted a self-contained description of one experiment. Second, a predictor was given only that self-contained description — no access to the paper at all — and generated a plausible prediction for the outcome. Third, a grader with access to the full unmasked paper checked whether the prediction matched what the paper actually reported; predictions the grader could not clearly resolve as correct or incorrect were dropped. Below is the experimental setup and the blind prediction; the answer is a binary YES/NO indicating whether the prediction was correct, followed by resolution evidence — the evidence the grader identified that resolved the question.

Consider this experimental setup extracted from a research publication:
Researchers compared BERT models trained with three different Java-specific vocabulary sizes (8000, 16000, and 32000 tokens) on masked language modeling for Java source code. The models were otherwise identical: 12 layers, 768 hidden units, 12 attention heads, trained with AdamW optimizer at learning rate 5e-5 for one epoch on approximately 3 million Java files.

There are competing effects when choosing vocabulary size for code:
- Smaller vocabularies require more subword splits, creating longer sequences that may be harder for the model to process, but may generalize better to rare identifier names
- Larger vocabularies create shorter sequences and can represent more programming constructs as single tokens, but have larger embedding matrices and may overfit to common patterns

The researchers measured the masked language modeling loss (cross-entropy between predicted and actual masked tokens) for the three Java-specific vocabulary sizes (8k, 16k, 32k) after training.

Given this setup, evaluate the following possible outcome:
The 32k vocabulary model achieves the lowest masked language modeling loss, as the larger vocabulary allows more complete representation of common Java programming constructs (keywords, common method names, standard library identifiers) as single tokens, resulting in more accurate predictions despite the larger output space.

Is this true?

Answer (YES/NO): NO